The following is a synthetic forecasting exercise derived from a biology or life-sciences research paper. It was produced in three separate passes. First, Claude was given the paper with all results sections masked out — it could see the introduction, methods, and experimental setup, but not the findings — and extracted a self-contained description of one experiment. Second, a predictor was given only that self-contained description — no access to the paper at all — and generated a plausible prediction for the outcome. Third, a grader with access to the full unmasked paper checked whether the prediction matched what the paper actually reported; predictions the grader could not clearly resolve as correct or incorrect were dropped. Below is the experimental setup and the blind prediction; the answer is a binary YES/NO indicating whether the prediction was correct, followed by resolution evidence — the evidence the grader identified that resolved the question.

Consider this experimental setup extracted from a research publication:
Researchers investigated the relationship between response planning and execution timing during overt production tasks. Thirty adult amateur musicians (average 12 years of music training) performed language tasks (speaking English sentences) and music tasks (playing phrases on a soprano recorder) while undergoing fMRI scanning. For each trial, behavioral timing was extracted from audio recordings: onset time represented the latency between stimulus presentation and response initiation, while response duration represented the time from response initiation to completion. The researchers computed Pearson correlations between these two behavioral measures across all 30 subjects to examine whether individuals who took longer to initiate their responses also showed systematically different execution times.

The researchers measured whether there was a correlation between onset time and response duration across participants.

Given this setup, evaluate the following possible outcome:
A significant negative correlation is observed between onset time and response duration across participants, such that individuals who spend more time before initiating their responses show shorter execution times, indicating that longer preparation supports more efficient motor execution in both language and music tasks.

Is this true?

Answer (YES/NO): NO